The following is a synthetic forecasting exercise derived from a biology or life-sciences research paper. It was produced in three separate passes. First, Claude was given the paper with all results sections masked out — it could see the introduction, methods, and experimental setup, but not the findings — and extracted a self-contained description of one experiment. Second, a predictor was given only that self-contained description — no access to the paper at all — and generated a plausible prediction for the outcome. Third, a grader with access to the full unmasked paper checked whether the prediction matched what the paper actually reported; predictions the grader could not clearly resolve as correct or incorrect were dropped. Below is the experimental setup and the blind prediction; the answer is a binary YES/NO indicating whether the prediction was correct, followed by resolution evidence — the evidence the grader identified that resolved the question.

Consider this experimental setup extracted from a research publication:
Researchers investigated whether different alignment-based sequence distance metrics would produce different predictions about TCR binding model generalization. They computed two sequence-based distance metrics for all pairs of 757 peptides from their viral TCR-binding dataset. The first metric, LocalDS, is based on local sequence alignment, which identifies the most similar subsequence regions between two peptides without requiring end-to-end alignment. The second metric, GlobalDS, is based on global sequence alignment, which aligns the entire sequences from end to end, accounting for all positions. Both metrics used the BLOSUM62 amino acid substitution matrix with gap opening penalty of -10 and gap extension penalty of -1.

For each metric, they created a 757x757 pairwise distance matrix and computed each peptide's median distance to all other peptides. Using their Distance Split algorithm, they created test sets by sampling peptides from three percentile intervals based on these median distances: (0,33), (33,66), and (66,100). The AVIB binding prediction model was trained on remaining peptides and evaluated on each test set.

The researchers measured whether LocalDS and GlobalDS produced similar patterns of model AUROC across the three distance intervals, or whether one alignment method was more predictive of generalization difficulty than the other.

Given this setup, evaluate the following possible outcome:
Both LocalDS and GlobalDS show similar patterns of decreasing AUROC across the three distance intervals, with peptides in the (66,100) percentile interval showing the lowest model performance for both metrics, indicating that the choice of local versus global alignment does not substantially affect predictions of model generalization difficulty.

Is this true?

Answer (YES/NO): NO